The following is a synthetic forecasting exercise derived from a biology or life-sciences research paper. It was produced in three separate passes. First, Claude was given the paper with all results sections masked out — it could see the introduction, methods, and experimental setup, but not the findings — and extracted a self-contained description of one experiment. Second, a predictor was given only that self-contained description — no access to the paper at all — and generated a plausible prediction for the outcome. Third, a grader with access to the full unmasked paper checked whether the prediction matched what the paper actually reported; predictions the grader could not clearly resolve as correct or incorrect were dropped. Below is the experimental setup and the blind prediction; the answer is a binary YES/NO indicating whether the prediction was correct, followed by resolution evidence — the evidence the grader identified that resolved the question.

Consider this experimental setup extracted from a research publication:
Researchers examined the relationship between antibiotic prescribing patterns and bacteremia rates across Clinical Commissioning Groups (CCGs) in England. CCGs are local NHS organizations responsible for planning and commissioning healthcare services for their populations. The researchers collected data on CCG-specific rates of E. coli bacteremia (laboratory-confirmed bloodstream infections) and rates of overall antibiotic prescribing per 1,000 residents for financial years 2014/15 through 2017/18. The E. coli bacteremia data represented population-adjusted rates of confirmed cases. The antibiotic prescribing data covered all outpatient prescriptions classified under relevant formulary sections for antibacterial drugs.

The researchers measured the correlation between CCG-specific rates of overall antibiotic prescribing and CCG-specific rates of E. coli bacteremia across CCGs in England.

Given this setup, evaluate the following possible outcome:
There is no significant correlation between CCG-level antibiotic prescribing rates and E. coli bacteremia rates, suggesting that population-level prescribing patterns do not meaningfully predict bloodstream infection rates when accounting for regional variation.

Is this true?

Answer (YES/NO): NO